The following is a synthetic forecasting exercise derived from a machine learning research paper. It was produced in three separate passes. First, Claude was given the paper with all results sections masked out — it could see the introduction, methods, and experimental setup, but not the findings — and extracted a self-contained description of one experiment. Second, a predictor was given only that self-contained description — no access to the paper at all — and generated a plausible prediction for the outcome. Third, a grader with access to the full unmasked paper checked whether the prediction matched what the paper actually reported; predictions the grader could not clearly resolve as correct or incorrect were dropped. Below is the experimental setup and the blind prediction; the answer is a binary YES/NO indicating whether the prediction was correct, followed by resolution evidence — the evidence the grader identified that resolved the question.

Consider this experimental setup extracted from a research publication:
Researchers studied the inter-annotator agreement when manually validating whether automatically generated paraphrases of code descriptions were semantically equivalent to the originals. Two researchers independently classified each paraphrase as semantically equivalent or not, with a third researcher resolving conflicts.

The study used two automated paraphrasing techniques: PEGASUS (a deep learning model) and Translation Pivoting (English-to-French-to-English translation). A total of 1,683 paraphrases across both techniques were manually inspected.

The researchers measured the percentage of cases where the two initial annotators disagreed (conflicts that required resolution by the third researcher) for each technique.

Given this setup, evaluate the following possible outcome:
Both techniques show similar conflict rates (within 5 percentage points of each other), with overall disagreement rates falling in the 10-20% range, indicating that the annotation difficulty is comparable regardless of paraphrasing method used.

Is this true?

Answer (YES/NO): YES